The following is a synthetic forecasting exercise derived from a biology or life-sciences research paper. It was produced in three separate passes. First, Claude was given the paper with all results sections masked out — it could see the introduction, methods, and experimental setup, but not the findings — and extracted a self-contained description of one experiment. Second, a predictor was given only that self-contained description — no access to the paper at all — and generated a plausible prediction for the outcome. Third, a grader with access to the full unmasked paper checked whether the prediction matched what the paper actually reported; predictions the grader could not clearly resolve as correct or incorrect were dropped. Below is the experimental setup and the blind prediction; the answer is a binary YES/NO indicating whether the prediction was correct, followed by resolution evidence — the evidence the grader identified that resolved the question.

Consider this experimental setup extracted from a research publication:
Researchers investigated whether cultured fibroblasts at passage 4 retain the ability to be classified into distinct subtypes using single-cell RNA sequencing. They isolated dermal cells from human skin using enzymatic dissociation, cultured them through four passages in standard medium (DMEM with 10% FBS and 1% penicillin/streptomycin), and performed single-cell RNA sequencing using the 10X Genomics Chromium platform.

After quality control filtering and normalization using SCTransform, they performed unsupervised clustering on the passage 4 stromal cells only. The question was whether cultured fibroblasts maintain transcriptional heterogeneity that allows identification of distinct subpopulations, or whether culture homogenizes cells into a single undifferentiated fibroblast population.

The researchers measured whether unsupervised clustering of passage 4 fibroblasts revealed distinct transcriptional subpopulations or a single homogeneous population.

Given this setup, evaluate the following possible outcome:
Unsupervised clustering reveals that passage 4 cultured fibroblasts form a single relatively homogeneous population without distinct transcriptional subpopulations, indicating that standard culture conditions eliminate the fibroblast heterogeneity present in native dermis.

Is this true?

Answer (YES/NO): NO